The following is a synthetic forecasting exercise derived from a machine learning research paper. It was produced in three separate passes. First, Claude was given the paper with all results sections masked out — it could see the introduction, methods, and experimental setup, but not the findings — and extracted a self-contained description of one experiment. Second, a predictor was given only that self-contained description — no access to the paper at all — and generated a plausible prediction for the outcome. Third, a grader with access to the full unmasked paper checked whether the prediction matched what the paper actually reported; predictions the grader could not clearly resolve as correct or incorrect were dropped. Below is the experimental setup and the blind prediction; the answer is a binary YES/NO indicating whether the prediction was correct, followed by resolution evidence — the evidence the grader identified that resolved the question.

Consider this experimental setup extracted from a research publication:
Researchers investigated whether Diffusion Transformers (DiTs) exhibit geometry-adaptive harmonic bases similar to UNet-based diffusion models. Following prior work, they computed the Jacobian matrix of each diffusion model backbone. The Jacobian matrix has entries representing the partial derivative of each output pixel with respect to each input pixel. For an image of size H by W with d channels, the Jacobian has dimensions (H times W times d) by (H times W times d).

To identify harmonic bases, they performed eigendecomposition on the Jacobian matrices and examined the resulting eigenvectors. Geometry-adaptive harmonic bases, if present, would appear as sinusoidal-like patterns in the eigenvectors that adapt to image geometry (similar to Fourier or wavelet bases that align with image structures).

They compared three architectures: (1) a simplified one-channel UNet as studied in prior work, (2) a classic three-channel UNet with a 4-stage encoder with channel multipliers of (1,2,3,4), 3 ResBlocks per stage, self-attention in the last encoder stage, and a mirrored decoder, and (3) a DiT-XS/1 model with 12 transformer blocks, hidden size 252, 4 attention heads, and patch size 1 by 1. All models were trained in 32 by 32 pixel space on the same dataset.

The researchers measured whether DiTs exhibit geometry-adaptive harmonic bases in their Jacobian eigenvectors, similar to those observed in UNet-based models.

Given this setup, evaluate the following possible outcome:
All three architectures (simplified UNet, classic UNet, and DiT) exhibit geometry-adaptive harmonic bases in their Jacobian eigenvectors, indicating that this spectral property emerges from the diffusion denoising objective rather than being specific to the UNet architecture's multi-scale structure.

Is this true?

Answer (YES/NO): NO